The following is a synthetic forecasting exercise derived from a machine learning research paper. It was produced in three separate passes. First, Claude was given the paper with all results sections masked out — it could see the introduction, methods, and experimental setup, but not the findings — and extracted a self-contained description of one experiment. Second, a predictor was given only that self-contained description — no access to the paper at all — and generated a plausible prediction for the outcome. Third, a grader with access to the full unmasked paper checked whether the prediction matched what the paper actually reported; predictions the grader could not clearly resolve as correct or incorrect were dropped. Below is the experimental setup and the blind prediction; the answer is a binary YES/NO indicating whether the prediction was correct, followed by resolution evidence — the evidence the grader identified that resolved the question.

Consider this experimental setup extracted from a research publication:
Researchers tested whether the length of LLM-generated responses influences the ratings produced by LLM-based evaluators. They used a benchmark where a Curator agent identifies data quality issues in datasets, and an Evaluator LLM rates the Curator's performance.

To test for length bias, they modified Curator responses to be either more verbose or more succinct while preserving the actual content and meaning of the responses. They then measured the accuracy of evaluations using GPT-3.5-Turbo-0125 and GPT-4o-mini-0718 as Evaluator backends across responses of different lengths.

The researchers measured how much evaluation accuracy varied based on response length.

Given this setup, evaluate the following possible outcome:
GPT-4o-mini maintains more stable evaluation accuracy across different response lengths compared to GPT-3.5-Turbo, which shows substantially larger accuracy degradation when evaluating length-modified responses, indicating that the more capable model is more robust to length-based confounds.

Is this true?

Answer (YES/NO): NO